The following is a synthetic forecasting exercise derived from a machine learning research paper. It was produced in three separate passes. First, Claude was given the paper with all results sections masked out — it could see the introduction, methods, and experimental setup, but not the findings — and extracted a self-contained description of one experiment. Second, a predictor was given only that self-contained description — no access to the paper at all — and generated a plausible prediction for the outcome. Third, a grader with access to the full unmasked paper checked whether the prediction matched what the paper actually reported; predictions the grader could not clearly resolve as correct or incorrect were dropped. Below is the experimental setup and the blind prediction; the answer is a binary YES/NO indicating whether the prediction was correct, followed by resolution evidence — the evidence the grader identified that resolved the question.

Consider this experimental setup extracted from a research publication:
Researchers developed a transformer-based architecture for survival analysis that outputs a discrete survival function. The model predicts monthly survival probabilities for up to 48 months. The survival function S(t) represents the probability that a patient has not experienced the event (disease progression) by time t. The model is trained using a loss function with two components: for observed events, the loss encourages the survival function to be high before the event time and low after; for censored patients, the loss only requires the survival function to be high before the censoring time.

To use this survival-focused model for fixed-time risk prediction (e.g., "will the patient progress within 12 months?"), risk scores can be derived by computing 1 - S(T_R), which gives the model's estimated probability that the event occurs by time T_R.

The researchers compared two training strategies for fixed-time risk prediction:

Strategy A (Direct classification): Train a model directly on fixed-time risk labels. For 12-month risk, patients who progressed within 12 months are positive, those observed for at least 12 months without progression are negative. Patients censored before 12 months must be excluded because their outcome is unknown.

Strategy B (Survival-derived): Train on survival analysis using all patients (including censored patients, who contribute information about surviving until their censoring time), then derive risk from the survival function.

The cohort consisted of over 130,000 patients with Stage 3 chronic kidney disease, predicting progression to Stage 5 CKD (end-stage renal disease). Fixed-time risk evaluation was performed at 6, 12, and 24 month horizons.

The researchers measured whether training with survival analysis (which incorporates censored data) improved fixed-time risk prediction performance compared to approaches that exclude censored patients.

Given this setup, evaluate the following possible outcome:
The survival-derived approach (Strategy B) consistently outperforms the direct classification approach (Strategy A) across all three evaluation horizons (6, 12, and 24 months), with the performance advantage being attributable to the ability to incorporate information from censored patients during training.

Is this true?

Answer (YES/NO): YES